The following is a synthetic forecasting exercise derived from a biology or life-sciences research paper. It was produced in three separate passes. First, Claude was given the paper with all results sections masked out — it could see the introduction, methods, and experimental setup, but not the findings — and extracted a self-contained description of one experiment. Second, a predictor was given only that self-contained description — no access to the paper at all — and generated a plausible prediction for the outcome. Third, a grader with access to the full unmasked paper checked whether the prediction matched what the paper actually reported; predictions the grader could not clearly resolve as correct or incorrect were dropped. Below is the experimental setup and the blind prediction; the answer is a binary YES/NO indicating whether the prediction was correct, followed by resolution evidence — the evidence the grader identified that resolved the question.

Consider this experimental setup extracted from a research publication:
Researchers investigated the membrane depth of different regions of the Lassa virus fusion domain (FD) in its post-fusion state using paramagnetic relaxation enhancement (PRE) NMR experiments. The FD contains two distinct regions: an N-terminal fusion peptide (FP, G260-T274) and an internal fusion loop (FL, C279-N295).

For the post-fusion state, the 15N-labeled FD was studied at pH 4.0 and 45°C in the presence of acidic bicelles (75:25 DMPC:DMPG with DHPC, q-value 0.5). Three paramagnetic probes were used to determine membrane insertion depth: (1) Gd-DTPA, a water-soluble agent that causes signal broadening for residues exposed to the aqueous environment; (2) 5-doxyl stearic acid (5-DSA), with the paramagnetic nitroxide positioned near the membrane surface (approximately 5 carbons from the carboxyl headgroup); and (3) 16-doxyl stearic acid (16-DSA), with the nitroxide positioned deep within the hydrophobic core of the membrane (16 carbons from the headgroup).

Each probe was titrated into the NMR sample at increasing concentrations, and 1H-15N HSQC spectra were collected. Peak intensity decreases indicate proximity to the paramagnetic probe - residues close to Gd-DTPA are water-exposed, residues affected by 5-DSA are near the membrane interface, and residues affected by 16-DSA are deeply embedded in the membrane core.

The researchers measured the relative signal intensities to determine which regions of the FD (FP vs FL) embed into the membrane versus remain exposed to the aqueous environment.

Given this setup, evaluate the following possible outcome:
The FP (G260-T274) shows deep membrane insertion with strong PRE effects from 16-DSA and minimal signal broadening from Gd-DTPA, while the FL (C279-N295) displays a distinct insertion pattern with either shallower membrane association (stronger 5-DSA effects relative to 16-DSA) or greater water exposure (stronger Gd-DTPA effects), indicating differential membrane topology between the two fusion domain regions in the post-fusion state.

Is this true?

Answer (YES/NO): NO